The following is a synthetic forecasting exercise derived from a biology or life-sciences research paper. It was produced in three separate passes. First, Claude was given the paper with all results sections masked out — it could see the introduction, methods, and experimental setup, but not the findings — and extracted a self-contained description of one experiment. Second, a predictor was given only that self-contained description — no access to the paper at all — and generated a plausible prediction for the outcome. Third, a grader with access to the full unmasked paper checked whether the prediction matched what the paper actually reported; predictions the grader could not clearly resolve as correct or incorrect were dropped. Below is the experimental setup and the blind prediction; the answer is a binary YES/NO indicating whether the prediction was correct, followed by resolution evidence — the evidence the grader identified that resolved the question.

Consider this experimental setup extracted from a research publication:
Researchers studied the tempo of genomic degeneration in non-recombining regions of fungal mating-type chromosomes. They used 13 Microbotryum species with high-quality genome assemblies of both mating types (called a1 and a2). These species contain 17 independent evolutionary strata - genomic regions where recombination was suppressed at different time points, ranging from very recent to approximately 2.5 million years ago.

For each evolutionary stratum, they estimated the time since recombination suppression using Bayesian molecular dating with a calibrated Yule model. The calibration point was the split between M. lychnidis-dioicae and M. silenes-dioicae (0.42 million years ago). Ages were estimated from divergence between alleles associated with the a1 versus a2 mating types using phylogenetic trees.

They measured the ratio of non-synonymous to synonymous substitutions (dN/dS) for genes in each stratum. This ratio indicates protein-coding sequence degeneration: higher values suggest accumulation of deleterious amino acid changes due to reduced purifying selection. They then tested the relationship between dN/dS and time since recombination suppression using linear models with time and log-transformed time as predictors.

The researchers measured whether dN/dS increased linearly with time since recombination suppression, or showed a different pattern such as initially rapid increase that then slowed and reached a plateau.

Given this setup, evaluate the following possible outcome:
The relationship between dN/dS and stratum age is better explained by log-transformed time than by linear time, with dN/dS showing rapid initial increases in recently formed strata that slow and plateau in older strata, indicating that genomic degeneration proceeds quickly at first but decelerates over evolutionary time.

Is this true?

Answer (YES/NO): YES